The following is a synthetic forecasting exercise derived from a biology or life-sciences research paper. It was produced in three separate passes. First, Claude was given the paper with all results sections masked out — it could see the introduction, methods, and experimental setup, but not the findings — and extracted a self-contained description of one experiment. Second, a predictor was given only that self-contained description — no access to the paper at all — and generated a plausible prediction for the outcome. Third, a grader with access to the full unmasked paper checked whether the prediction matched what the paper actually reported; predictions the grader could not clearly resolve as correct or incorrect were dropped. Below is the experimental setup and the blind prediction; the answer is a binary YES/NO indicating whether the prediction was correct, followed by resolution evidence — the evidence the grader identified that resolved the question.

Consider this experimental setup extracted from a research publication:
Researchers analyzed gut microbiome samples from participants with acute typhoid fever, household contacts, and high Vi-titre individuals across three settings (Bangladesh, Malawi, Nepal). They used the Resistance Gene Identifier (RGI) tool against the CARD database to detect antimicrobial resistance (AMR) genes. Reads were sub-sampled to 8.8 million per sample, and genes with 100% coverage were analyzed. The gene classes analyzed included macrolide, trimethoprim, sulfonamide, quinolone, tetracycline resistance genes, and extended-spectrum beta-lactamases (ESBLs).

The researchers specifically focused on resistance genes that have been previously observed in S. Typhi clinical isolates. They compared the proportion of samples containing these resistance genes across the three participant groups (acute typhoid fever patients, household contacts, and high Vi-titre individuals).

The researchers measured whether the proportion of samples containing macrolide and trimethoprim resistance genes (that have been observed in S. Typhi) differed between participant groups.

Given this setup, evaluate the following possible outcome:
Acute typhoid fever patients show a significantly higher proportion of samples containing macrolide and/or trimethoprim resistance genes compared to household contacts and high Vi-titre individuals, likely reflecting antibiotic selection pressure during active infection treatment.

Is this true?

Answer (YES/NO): YES